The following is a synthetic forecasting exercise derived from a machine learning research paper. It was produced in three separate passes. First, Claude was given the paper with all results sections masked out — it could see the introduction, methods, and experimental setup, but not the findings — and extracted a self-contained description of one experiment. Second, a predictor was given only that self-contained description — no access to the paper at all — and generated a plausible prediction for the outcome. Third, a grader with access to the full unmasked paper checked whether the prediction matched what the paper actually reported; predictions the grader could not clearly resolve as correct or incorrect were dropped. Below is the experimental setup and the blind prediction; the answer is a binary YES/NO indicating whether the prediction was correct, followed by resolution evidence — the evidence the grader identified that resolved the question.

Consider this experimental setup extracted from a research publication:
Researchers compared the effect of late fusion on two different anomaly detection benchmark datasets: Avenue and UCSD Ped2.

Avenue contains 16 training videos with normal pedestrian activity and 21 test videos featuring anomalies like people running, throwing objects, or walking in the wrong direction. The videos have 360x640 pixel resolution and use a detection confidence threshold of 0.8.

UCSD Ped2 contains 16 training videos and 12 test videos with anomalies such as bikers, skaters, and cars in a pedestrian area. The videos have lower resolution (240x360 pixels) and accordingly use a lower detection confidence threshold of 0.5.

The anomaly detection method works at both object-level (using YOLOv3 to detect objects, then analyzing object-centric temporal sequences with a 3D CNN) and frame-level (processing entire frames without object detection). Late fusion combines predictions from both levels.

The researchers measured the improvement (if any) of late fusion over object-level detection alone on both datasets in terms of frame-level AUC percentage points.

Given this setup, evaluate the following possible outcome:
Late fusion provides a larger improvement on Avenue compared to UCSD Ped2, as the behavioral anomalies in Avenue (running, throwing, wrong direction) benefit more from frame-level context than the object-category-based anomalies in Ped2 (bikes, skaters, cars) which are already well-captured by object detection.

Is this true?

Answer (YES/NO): YES